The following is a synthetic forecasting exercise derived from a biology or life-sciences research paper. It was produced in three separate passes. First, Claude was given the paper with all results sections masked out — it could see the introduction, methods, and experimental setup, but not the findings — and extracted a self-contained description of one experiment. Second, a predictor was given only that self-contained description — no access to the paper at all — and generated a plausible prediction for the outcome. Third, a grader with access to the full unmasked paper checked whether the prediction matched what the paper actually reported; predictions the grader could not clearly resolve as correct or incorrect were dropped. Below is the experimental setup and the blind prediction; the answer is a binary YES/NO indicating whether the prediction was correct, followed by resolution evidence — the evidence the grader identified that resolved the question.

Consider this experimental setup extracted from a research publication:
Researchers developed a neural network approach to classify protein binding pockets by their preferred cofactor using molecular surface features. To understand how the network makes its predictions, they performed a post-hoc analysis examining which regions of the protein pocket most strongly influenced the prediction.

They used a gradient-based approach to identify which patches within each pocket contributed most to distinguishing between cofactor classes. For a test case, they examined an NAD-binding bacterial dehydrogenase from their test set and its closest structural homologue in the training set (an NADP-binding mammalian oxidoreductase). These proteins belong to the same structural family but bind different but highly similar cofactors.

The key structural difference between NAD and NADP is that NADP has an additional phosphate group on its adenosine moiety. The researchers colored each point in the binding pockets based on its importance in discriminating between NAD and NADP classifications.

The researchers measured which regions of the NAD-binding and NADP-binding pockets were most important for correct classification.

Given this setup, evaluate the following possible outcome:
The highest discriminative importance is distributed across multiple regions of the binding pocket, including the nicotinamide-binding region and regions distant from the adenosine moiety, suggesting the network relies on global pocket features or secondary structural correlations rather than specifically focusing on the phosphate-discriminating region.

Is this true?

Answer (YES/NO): NO